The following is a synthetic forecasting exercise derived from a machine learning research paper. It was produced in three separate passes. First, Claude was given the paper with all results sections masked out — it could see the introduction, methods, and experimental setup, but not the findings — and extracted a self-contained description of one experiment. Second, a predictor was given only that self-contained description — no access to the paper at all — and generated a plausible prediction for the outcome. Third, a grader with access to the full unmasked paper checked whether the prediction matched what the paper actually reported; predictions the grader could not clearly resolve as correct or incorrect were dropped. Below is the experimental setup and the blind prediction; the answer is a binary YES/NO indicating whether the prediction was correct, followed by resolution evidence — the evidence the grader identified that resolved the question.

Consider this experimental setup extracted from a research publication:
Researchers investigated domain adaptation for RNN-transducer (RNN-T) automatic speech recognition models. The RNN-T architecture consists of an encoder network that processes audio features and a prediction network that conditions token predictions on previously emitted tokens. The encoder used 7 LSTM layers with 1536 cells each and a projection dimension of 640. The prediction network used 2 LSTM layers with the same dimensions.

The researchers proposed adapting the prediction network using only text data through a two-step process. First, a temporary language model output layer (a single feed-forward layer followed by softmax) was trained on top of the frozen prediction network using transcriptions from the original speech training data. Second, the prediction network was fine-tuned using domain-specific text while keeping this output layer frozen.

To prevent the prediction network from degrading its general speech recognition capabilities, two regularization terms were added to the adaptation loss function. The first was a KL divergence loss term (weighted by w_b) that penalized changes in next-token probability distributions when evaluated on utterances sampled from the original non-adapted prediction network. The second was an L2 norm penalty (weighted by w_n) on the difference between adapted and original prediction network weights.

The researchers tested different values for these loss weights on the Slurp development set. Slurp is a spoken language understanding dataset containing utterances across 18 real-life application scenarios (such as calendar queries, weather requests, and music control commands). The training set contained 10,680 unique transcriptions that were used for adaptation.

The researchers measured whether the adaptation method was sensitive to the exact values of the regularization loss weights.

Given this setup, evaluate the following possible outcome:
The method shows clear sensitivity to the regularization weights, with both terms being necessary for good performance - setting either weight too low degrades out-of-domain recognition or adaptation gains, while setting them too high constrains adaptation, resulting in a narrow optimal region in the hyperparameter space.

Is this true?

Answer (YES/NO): NO